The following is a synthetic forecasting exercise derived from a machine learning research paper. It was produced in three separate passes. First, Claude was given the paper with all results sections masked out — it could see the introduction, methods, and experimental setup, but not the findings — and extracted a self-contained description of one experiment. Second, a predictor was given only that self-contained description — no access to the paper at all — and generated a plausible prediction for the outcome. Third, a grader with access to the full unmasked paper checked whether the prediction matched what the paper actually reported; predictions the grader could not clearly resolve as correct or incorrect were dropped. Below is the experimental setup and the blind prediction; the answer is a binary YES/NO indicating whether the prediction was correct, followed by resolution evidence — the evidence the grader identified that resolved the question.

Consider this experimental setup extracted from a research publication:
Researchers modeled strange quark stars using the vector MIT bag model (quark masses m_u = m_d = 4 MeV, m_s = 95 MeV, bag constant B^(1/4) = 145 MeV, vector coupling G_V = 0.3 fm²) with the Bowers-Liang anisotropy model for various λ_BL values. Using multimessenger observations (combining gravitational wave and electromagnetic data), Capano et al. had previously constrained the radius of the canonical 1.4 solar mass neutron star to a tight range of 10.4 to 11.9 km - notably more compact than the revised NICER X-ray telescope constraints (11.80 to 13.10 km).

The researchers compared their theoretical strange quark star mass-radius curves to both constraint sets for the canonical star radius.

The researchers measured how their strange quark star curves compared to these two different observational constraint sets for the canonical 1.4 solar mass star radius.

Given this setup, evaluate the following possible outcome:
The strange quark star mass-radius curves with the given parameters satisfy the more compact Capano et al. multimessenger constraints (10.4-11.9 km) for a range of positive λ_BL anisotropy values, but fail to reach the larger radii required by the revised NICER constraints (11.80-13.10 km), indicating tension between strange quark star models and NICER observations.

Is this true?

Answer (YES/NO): NO